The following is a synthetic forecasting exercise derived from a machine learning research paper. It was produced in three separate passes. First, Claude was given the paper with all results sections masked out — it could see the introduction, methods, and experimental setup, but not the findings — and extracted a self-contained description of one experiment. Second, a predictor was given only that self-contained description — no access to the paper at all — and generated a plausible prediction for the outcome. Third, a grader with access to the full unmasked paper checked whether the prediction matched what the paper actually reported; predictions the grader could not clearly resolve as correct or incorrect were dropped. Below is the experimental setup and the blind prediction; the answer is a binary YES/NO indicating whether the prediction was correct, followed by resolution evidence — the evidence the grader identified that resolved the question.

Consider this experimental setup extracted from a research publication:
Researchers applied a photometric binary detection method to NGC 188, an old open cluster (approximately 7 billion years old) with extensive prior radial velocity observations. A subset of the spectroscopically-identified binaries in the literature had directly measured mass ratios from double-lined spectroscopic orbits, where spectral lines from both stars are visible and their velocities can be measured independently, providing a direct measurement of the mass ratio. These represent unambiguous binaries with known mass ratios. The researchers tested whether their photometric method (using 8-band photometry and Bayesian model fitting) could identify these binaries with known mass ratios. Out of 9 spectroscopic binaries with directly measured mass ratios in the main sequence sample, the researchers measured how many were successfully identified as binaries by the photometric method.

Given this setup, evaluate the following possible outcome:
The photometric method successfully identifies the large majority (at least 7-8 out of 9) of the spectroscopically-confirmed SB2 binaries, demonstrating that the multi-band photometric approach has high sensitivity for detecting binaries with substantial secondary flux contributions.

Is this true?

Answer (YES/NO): YES